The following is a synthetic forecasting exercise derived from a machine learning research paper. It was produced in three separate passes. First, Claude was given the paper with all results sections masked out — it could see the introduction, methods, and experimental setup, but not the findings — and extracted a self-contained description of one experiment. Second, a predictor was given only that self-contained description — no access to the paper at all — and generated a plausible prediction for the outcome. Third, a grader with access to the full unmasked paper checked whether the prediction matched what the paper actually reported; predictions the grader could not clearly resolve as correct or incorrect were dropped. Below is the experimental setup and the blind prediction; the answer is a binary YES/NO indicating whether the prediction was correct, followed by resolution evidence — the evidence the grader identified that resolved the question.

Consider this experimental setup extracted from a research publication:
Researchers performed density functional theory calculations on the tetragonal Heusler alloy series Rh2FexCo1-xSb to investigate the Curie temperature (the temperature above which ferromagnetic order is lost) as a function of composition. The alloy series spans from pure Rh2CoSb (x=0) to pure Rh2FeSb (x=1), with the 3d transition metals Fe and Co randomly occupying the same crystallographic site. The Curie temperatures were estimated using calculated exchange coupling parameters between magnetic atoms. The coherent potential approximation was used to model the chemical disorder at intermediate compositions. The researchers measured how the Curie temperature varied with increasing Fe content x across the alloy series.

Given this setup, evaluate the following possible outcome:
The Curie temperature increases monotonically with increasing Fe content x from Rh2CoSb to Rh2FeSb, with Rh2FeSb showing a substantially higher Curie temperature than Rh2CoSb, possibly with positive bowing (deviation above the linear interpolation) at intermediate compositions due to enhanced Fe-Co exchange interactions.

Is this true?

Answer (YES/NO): NO